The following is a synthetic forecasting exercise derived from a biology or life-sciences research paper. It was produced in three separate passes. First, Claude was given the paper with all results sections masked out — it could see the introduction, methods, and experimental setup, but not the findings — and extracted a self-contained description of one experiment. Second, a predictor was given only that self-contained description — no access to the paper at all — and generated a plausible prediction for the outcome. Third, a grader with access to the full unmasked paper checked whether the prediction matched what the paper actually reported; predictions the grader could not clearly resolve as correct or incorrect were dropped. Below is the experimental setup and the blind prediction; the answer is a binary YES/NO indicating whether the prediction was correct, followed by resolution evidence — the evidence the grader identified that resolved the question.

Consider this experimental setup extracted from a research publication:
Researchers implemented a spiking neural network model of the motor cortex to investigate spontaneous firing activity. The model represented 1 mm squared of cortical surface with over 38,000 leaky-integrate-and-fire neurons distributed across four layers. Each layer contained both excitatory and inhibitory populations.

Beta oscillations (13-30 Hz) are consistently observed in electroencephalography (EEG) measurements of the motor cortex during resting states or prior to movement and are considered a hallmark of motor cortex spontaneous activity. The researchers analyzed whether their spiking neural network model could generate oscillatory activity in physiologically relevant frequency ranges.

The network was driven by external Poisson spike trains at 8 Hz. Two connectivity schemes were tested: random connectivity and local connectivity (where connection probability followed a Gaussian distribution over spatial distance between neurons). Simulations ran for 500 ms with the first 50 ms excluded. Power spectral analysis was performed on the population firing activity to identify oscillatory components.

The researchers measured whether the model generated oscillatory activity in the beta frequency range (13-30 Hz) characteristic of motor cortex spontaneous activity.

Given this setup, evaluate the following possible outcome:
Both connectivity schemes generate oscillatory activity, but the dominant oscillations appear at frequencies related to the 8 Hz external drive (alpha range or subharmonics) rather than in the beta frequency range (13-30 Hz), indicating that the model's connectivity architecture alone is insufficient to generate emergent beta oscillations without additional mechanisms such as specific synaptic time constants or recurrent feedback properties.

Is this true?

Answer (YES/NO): NO